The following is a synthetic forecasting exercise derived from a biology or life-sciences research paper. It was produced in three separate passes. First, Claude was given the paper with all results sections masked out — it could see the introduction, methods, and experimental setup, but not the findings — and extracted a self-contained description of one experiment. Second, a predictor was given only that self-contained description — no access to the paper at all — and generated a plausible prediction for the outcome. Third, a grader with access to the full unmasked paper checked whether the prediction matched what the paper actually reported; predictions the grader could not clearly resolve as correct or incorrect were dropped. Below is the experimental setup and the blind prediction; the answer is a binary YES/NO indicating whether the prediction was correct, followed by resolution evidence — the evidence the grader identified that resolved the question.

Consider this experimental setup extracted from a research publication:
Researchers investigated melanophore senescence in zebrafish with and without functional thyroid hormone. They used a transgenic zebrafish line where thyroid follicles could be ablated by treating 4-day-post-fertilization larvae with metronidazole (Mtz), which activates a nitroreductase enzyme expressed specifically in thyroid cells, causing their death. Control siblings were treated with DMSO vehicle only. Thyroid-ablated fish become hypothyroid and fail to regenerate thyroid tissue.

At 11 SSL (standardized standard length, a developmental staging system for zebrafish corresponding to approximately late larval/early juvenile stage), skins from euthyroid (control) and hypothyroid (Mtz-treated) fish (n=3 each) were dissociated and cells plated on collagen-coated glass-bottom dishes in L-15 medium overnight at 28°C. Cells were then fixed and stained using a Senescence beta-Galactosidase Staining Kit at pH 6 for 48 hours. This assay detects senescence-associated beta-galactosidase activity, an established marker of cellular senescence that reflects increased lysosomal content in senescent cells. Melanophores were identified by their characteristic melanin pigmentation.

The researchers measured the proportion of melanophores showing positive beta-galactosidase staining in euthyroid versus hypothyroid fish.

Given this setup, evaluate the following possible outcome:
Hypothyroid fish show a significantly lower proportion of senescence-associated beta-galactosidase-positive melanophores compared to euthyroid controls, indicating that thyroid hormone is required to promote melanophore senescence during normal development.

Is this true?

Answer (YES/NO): YES